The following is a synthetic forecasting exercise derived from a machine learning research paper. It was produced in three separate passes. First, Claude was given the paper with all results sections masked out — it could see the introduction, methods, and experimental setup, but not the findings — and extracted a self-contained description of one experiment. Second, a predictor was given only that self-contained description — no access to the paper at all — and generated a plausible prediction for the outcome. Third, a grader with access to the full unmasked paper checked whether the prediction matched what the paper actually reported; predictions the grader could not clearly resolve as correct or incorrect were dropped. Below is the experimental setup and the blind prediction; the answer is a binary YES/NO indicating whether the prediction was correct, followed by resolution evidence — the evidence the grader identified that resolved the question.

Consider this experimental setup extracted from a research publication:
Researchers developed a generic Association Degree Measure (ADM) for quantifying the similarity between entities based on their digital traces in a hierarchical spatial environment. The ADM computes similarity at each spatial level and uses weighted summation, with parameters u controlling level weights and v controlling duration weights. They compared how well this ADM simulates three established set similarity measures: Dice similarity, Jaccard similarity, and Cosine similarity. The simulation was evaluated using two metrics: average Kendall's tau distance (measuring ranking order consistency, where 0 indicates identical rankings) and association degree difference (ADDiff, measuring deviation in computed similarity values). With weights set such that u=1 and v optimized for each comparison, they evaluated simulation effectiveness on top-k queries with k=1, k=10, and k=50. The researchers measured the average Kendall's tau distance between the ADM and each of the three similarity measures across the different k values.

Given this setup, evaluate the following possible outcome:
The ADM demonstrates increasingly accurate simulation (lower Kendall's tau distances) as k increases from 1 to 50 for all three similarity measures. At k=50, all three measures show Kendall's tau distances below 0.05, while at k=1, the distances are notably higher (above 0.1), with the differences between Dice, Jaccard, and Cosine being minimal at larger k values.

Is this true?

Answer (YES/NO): NO